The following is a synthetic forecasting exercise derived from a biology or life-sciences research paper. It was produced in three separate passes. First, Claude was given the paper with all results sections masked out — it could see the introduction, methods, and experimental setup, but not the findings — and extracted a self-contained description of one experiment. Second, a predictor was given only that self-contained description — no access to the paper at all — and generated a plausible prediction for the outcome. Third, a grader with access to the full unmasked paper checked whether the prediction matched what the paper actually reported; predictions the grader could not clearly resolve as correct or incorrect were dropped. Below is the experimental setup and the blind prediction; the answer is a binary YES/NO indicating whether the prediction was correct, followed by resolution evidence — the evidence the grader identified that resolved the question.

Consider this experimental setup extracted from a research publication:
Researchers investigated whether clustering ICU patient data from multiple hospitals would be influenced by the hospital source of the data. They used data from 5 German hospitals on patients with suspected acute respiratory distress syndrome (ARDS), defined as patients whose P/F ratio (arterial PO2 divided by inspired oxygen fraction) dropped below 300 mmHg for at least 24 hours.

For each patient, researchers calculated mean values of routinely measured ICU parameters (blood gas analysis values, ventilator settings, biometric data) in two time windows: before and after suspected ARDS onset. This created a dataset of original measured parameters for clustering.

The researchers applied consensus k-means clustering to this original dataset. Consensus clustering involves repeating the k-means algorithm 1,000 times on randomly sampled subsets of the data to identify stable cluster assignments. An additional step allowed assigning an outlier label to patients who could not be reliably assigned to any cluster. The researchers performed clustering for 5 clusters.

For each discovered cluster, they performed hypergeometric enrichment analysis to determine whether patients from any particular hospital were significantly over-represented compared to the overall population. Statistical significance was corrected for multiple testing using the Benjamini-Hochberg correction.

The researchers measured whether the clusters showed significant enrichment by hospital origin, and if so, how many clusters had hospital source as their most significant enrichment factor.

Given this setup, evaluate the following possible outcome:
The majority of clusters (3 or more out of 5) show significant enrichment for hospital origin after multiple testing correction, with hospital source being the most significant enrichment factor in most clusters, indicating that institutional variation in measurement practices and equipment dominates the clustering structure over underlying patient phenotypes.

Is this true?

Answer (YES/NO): YES